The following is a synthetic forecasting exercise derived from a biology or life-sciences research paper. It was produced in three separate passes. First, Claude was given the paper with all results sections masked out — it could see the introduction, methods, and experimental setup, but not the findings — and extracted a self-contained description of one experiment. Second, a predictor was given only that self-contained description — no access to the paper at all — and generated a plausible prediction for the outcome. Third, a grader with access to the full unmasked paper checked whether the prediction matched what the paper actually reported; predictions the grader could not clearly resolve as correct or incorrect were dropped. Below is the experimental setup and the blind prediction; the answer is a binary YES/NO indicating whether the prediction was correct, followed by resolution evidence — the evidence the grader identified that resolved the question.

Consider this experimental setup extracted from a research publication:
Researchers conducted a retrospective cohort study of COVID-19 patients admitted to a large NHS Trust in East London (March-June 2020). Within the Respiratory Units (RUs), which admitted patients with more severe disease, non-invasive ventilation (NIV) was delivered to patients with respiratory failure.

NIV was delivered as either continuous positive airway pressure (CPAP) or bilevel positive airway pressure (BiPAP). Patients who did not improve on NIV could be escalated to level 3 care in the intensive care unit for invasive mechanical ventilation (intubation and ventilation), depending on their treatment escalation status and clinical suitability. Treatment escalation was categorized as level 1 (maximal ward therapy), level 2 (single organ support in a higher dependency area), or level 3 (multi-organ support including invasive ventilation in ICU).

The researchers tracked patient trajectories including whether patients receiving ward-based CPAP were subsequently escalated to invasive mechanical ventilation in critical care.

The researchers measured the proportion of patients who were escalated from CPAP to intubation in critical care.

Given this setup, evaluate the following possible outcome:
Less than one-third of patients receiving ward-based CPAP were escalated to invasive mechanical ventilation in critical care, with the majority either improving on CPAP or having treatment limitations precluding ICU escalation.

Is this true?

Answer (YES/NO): YES